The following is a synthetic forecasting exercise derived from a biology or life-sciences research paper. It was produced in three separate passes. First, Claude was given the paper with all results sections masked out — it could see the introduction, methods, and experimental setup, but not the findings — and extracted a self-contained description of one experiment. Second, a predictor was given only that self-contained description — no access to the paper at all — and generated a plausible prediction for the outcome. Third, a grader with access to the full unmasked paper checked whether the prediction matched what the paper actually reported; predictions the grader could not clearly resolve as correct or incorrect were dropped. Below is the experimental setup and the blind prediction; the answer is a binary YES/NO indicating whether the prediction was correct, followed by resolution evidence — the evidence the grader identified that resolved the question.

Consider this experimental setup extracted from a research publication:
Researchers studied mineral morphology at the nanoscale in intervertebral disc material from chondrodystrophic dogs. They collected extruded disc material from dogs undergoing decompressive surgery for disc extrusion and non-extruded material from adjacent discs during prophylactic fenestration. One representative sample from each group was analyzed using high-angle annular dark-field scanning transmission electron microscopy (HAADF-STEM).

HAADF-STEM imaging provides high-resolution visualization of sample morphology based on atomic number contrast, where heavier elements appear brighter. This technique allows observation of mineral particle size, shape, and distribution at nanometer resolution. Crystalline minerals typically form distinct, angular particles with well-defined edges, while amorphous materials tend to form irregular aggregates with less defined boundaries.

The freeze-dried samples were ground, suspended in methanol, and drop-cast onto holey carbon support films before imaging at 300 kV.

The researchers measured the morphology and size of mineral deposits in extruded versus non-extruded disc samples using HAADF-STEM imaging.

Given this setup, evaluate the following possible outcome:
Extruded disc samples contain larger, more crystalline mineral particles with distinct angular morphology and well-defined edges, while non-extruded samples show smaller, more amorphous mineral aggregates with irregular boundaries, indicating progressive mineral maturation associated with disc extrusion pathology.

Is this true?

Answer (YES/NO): NO